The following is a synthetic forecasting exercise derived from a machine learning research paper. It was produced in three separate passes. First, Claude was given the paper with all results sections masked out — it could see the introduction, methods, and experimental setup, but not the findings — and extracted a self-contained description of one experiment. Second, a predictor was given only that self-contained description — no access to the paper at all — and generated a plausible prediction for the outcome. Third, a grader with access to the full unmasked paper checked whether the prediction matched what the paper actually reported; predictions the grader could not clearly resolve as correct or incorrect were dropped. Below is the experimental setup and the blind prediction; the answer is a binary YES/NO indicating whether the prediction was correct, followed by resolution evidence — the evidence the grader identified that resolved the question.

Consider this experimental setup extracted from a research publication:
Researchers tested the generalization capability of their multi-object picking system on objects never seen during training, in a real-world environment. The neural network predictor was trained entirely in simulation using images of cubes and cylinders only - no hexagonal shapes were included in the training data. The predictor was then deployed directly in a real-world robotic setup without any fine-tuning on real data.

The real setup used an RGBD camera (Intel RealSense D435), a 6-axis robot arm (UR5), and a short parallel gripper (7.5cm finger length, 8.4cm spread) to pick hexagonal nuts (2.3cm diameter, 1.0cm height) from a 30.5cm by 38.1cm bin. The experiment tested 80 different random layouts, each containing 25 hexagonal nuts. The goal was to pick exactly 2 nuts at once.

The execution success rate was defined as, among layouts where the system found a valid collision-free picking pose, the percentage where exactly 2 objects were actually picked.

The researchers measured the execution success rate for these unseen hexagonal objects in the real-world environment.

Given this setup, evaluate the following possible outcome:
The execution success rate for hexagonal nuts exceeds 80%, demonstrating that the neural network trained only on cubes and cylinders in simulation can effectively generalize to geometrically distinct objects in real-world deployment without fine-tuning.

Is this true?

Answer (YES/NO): NO